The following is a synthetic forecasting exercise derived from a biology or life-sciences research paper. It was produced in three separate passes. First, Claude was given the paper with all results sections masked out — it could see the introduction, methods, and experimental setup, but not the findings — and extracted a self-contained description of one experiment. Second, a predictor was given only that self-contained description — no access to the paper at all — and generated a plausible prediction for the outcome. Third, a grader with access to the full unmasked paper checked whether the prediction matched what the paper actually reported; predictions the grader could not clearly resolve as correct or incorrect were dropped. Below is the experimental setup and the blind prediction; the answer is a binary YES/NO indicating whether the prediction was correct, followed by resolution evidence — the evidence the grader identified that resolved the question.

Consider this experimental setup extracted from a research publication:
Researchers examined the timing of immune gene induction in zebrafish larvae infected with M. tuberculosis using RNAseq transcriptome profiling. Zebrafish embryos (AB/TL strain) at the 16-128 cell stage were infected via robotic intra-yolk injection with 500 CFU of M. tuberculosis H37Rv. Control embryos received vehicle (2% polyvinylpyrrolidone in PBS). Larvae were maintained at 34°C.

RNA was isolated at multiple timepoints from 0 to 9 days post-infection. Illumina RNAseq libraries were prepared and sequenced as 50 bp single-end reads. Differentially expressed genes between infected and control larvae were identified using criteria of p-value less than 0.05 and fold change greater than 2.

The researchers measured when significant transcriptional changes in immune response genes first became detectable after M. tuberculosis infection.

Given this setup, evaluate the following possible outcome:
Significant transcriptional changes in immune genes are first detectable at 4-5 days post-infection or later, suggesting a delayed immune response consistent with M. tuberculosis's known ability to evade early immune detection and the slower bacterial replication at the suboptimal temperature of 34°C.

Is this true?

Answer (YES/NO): NO